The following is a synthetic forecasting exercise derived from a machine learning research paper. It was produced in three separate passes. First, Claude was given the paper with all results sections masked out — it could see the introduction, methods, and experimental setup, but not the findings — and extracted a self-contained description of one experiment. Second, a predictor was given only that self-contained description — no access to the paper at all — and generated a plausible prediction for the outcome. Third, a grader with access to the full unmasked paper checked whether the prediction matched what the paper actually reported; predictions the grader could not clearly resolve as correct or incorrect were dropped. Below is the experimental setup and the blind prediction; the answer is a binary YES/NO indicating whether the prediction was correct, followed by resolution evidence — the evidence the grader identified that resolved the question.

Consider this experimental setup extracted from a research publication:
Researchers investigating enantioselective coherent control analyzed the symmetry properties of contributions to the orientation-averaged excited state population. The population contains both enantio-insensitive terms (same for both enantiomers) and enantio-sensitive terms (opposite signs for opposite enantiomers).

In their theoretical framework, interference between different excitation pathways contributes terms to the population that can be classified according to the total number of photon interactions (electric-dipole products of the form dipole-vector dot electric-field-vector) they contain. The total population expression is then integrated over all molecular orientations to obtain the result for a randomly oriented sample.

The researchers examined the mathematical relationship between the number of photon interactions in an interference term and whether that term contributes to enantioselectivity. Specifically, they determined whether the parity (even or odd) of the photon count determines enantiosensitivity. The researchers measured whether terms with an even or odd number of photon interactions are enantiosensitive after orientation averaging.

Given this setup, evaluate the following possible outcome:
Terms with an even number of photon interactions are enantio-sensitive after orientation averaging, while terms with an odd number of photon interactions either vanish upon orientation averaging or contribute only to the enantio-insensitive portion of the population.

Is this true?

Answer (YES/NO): NO